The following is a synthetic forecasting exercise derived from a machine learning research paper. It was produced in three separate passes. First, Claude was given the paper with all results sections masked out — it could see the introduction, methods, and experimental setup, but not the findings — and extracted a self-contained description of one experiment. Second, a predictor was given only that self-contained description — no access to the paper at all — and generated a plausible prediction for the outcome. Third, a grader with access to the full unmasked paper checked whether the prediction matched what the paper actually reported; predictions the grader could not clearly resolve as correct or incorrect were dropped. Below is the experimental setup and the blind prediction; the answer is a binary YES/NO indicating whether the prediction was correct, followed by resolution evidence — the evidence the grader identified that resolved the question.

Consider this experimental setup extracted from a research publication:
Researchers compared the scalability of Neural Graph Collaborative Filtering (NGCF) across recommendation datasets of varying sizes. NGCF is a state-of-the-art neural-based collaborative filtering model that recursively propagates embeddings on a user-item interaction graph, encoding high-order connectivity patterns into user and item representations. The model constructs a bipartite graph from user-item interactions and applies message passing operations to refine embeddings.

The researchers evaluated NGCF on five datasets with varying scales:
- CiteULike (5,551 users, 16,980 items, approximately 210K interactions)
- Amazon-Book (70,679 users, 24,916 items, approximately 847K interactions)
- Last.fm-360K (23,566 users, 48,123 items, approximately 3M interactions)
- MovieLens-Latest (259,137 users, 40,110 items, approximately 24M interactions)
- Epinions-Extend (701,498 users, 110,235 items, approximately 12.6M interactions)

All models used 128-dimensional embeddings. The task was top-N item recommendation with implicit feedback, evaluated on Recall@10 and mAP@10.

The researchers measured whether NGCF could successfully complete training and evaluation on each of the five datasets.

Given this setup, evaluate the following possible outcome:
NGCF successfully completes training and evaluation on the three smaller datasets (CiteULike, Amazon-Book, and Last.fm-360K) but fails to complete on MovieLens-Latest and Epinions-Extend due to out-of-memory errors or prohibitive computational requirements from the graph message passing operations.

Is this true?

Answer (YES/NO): NO